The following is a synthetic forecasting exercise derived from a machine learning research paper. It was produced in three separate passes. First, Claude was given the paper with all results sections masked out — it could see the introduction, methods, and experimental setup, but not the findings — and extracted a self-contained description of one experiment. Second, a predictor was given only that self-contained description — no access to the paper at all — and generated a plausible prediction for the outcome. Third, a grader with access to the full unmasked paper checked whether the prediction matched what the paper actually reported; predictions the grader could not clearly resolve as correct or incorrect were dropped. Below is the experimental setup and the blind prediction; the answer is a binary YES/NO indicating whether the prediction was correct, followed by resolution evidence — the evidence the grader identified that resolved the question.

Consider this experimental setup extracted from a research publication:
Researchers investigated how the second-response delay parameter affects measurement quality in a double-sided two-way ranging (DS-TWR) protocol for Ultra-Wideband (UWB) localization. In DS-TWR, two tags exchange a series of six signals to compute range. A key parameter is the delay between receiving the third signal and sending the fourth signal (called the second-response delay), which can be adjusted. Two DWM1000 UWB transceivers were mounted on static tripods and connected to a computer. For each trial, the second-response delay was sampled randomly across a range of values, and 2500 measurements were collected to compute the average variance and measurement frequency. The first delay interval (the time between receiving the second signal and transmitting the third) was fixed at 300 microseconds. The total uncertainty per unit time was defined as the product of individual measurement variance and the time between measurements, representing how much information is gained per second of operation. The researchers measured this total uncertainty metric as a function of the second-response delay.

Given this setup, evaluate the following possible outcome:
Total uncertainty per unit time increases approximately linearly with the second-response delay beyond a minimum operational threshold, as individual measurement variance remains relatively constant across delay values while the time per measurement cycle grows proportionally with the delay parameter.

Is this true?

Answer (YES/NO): NO